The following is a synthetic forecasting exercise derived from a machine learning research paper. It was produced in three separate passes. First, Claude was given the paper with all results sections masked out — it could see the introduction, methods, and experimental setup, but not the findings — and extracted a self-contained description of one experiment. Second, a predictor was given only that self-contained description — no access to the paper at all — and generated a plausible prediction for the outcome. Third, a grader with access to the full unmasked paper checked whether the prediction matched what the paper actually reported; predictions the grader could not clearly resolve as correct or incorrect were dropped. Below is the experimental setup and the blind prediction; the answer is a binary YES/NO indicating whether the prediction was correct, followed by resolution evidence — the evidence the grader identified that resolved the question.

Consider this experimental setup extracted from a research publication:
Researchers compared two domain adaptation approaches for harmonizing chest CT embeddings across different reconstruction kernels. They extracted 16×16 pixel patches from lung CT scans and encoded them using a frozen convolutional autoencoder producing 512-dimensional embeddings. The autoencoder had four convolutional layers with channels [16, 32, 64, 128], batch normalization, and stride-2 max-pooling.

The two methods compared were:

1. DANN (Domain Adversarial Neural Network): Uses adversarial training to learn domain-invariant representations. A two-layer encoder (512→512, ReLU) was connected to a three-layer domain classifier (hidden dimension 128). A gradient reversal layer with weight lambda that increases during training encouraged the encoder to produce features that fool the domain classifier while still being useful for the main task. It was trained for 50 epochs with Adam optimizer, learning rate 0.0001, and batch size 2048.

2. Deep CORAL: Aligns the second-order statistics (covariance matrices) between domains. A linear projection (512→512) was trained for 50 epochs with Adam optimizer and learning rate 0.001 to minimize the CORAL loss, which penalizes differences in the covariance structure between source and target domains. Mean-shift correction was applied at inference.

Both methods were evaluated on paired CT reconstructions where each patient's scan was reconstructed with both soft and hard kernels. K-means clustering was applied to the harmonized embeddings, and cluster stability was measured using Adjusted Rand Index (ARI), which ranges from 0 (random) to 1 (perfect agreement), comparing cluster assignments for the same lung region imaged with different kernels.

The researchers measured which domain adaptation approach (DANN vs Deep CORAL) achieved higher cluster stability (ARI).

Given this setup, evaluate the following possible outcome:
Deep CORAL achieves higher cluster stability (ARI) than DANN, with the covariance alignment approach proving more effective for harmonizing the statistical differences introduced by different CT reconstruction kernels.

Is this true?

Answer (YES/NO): YES